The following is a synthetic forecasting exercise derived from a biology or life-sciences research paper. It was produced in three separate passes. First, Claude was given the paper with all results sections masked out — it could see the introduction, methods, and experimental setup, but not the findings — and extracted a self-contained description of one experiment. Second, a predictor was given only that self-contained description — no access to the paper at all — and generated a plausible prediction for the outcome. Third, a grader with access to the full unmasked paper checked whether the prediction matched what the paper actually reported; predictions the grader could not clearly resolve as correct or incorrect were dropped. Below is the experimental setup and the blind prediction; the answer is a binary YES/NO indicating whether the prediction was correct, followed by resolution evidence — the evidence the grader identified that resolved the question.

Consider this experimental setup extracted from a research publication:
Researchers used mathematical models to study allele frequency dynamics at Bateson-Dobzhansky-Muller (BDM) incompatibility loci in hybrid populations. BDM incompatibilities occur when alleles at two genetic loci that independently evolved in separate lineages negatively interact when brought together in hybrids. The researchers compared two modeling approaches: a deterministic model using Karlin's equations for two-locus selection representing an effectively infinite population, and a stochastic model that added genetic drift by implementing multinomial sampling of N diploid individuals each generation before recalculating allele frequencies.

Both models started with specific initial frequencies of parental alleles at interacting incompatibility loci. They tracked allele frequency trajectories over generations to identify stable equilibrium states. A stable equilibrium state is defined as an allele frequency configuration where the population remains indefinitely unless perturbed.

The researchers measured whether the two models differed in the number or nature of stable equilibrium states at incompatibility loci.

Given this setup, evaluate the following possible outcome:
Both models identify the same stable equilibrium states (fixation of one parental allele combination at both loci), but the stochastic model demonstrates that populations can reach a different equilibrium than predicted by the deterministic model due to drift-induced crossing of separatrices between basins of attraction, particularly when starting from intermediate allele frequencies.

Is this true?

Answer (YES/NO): NO